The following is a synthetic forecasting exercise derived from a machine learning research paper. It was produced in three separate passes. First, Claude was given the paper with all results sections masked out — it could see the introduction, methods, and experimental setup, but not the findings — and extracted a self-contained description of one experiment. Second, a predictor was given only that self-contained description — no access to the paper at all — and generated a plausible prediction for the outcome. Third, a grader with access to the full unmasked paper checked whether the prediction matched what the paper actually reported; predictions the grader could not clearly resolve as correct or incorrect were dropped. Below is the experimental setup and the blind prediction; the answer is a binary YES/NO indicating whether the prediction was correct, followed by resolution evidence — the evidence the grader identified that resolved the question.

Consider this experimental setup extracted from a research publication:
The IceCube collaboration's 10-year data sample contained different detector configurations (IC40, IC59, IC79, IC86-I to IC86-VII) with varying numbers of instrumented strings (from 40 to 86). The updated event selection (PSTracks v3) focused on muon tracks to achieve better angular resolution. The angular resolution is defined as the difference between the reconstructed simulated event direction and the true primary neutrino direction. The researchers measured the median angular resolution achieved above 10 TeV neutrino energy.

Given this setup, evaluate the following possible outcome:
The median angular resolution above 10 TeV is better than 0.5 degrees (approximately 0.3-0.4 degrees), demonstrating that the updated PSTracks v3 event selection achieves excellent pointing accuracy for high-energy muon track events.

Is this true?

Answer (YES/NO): NO